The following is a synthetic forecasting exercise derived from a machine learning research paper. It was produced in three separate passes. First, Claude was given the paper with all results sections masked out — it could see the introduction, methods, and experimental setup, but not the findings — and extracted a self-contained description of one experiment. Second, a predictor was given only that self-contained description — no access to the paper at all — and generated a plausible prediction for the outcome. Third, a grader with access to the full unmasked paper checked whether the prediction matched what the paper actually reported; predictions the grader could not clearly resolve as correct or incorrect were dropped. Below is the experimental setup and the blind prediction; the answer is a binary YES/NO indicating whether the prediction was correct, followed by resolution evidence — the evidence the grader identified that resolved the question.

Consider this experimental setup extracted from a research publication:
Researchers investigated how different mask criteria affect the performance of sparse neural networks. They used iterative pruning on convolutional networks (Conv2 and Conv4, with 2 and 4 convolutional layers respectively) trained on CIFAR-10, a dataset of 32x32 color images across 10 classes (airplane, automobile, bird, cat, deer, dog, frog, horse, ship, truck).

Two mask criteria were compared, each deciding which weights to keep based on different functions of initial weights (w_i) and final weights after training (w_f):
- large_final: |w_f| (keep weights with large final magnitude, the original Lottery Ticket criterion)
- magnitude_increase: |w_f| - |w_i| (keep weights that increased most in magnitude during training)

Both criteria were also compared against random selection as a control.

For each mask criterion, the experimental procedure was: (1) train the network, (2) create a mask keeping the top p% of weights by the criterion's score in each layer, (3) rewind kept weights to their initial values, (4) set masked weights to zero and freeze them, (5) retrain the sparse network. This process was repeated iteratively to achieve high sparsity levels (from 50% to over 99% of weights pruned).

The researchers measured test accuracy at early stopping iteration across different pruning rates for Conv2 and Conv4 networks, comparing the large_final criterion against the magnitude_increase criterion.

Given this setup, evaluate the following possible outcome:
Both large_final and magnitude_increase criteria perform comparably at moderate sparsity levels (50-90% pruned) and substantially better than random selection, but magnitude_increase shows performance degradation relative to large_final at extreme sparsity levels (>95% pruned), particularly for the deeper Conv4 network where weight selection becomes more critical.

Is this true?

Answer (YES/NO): NO